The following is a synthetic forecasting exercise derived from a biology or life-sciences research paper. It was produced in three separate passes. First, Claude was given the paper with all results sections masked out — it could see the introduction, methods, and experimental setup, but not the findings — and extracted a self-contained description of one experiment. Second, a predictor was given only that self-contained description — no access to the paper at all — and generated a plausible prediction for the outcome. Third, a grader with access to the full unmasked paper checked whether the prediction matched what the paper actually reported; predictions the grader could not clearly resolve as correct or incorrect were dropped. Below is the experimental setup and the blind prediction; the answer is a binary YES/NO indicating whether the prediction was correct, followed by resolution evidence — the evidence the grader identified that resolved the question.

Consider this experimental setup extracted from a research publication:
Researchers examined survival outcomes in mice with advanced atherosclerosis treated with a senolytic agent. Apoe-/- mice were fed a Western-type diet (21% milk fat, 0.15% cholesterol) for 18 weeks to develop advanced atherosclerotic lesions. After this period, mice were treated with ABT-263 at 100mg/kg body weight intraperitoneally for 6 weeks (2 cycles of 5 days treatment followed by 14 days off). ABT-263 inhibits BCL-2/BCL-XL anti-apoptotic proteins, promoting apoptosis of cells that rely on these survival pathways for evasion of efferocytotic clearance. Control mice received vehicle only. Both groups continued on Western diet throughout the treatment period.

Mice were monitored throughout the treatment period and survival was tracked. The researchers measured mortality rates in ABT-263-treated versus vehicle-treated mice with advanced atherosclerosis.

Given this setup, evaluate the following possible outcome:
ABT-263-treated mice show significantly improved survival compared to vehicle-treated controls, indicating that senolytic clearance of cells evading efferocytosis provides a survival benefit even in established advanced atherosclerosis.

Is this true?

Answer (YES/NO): NO